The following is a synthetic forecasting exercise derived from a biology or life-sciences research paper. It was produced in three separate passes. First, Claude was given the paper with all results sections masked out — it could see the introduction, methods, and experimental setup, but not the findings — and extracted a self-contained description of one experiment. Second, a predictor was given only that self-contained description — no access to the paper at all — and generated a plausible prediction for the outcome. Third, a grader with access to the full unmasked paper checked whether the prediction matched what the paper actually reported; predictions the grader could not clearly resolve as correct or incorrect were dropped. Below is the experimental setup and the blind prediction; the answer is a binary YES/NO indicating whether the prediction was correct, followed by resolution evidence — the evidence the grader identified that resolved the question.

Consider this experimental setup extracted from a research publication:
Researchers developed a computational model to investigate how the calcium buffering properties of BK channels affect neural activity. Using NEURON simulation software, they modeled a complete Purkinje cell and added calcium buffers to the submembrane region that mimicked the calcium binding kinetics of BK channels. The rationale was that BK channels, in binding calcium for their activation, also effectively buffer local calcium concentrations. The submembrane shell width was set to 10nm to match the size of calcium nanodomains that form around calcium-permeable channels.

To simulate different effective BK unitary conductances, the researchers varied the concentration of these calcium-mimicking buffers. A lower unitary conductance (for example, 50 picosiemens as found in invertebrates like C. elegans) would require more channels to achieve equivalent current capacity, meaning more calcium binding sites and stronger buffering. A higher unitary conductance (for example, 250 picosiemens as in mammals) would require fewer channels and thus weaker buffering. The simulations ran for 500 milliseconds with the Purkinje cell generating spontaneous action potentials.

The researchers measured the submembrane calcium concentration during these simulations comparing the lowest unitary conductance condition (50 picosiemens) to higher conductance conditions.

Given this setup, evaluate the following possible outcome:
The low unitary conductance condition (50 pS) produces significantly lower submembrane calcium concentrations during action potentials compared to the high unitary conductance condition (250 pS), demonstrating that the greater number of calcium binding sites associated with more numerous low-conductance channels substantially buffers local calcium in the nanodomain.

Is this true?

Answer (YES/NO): YES